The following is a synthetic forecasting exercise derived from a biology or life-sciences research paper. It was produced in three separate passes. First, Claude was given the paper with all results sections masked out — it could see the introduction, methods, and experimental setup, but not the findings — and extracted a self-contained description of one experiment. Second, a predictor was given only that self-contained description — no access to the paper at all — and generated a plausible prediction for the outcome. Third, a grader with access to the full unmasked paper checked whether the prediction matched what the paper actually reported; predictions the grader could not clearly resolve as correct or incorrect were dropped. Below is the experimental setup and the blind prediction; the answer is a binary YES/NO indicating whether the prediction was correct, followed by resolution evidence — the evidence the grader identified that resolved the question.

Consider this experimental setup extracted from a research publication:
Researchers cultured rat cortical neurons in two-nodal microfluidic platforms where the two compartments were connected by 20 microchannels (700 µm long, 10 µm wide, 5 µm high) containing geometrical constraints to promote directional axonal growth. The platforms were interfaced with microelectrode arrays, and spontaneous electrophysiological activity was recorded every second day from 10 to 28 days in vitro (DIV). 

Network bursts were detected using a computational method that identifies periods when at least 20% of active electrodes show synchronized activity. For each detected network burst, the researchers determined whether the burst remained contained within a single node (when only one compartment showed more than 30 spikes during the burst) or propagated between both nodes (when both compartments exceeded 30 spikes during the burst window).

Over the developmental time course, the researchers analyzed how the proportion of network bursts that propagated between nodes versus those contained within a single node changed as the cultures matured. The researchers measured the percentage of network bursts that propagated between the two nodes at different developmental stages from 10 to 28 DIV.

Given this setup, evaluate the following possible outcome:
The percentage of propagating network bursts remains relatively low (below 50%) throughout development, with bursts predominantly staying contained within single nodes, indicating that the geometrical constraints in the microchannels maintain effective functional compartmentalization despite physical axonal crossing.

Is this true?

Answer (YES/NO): NO